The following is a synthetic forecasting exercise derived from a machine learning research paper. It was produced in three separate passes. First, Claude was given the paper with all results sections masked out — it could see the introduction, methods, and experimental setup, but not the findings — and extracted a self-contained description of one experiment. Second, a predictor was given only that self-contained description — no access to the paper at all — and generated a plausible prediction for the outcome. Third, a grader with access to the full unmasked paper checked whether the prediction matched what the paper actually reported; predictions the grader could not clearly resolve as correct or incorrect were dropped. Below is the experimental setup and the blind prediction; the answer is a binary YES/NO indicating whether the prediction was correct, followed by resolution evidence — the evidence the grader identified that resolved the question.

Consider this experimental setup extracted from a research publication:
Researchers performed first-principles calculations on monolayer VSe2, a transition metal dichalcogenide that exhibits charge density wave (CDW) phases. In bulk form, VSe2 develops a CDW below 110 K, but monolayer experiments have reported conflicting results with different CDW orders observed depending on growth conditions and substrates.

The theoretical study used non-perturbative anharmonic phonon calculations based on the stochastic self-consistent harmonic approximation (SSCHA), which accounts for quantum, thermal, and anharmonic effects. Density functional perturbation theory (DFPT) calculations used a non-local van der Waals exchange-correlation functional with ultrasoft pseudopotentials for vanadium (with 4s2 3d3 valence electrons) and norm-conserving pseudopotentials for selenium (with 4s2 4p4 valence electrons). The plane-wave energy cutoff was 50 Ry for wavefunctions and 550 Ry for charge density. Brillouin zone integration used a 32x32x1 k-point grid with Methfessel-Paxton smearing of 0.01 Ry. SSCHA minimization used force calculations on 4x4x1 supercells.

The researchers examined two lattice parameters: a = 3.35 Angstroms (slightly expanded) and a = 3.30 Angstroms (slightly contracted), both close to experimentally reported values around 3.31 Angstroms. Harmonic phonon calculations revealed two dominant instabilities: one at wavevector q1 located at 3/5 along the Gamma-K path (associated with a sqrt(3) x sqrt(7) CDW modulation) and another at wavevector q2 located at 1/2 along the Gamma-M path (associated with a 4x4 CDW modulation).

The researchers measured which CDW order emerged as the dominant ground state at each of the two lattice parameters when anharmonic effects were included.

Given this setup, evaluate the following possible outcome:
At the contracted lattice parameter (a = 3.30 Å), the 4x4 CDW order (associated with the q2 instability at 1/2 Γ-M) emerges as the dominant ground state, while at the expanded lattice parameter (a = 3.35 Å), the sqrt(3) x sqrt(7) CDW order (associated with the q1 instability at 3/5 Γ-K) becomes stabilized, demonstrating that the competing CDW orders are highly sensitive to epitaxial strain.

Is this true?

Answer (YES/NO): YES